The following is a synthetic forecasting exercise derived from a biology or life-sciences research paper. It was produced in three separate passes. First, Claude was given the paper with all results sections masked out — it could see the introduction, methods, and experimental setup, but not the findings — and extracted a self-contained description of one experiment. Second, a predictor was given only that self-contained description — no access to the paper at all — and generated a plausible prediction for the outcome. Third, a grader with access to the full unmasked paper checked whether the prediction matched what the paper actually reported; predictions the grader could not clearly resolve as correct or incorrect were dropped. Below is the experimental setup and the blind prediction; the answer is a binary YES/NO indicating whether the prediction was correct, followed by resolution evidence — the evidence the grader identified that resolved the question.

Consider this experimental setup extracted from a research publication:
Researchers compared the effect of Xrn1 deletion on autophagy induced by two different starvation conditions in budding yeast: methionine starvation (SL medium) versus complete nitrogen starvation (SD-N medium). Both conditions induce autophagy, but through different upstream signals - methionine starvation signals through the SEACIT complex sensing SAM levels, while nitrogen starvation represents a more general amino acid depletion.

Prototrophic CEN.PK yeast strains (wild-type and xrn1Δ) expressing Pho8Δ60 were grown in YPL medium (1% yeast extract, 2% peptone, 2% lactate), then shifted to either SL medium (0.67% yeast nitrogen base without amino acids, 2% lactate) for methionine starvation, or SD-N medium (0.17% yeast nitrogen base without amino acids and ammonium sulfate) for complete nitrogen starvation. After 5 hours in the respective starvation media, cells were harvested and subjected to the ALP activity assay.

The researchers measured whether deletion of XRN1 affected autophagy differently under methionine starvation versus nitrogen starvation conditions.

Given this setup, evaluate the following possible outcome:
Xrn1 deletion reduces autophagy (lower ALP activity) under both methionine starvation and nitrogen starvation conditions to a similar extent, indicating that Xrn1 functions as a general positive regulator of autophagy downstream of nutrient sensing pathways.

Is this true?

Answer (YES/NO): NO